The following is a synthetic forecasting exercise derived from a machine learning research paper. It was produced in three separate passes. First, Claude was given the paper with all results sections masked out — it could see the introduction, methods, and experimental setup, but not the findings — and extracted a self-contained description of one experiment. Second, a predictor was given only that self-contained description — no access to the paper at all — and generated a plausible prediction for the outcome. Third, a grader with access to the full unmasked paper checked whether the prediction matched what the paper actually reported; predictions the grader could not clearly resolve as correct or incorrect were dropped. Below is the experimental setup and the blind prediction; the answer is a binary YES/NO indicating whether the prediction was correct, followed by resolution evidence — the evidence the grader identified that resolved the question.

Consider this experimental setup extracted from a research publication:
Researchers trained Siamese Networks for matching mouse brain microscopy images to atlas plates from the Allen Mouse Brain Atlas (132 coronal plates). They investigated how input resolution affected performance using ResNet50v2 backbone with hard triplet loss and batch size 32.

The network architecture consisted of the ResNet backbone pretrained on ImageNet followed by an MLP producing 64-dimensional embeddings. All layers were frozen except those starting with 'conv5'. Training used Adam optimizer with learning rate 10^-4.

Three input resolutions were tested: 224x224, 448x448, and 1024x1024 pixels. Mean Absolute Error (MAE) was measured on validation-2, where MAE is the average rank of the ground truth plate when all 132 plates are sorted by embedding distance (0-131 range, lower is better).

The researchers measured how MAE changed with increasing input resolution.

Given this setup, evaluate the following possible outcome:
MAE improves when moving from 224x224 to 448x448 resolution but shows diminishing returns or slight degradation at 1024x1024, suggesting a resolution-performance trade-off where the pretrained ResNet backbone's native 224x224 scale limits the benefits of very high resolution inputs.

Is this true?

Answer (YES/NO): NO